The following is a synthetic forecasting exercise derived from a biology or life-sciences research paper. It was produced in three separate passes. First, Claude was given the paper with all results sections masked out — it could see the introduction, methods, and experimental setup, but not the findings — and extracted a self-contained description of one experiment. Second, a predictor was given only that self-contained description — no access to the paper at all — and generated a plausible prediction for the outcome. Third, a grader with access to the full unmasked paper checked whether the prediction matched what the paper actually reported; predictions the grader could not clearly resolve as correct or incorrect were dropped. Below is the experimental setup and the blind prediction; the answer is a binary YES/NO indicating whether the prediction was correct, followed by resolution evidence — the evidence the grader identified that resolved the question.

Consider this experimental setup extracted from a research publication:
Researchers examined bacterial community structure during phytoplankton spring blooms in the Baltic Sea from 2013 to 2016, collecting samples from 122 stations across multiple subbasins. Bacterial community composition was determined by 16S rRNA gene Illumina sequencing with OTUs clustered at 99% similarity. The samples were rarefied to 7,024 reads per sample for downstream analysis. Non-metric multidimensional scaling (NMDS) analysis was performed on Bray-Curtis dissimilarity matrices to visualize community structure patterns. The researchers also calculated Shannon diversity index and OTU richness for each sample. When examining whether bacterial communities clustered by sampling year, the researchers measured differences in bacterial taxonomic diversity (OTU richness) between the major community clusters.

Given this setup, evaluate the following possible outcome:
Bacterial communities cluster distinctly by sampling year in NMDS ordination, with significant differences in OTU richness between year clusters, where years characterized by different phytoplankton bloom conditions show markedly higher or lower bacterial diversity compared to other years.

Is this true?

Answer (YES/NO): YES